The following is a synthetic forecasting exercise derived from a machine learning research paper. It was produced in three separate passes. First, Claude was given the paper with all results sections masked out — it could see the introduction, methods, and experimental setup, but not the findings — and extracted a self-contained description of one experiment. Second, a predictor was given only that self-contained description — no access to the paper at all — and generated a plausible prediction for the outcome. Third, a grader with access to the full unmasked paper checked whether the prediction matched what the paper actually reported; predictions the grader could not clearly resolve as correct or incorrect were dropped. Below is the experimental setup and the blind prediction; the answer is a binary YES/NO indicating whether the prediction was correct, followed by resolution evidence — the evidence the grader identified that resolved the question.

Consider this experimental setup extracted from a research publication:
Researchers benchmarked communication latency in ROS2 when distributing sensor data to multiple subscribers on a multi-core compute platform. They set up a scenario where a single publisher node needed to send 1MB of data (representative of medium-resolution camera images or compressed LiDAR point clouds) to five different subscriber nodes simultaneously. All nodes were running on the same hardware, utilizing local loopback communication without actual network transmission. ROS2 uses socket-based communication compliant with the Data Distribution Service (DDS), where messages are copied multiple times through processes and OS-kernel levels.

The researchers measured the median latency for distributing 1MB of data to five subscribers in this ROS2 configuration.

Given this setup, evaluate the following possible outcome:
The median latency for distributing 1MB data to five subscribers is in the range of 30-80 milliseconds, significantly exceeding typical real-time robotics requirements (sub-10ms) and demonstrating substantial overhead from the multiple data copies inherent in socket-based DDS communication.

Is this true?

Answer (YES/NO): YES